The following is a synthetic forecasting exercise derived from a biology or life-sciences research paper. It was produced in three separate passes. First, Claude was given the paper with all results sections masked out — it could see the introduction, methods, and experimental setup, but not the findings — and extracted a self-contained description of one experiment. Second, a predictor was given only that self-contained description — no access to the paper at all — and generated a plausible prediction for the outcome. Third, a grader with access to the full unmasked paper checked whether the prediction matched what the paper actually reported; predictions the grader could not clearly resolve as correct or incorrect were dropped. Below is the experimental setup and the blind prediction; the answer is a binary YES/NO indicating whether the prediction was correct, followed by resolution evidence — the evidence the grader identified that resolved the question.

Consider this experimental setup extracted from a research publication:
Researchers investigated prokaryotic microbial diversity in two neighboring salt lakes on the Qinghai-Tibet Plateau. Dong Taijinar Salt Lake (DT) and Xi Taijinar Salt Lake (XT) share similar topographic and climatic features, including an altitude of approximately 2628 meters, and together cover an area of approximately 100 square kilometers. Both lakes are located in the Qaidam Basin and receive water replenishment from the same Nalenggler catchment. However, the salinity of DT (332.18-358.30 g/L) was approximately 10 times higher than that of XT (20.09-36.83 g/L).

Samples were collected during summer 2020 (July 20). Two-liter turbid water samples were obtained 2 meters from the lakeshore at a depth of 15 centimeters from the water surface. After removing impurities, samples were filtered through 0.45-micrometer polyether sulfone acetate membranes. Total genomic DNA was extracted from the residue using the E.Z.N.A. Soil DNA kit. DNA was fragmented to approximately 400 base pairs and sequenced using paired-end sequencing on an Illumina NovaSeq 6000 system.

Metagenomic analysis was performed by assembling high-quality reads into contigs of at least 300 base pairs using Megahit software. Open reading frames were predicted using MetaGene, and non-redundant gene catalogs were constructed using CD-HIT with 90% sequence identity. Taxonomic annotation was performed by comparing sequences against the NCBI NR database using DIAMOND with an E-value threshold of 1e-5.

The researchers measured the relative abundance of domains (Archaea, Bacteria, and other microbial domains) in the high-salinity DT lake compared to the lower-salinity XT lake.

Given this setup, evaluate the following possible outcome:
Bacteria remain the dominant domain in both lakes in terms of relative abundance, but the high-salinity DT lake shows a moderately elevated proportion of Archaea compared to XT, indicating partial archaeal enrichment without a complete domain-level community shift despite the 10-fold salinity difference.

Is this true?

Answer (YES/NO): NO